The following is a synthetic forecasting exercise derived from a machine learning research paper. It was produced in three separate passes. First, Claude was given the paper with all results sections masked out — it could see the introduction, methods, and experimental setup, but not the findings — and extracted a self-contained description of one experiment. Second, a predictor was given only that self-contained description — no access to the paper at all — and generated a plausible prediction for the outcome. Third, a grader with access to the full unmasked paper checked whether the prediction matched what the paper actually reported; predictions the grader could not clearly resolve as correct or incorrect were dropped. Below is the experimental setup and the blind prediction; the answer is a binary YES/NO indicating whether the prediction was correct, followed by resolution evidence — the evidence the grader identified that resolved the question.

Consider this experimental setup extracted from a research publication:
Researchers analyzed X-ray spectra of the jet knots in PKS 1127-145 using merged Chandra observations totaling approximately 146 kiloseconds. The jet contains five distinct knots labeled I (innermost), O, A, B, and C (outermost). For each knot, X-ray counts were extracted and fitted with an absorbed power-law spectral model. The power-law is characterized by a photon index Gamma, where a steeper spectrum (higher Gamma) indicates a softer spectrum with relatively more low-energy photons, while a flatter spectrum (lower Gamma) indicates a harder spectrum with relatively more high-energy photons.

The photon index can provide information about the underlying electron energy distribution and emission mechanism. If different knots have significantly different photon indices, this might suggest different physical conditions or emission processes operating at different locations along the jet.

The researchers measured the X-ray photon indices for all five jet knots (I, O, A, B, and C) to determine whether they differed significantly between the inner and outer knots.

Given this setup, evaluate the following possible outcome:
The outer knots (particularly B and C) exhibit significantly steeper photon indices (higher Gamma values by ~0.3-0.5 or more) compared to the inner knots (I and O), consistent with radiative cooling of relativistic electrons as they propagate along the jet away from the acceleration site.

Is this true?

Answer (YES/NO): NO